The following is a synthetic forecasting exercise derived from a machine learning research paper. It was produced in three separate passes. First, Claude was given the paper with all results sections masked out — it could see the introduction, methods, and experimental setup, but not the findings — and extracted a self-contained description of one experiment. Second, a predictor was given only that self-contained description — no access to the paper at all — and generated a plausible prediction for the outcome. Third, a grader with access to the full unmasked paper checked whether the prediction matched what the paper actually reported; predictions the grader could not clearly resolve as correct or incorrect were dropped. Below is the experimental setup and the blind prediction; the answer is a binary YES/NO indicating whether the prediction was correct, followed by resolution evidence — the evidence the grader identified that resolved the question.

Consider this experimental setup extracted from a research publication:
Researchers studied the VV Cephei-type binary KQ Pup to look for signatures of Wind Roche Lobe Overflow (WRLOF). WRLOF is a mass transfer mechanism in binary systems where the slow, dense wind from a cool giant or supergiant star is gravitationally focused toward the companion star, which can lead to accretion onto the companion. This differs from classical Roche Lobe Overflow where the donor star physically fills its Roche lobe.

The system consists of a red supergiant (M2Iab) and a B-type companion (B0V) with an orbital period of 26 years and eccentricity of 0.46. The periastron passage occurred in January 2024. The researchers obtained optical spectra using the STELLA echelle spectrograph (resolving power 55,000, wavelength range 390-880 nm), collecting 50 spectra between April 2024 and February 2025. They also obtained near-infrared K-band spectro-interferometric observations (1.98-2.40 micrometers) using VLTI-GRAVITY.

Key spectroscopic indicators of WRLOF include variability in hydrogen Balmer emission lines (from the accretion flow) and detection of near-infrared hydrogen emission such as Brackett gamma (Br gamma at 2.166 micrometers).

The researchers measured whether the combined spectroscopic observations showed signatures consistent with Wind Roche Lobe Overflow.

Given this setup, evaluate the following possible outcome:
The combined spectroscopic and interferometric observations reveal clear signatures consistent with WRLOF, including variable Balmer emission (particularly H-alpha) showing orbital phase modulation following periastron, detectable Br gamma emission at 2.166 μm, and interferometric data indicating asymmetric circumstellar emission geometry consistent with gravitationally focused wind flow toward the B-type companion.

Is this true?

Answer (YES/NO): YES